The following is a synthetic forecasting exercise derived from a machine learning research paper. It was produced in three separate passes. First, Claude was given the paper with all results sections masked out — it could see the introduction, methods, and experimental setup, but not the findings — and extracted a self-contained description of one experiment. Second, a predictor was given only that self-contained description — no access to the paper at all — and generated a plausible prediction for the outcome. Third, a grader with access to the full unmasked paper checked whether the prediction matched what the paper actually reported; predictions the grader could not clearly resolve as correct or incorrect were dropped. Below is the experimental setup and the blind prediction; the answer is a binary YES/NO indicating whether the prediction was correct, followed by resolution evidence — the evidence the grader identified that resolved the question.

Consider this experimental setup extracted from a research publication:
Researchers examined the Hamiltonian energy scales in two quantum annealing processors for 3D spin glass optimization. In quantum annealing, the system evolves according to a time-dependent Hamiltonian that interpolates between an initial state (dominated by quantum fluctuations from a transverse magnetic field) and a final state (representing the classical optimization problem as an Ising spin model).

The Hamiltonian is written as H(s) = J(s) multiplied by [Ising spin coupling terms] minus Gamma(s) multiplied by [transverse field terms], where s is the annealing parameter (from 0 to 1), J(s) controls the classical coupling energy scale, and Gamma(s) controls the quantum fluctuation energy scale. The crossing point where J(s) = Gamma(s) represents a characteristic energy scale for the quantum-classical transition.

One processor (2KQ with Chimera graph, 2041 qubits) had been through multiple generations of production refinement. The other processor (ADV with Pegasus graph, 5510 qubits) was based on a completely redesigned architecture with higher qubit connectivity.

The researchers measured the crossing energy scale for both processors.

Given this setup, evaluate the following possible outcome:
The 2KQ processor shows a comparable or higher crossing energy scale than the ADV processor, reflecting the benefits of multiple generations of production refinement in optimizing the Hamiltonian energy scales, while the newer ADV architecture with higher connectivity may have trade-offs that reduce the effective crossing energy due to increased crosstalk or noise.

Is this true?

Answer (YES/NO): YES